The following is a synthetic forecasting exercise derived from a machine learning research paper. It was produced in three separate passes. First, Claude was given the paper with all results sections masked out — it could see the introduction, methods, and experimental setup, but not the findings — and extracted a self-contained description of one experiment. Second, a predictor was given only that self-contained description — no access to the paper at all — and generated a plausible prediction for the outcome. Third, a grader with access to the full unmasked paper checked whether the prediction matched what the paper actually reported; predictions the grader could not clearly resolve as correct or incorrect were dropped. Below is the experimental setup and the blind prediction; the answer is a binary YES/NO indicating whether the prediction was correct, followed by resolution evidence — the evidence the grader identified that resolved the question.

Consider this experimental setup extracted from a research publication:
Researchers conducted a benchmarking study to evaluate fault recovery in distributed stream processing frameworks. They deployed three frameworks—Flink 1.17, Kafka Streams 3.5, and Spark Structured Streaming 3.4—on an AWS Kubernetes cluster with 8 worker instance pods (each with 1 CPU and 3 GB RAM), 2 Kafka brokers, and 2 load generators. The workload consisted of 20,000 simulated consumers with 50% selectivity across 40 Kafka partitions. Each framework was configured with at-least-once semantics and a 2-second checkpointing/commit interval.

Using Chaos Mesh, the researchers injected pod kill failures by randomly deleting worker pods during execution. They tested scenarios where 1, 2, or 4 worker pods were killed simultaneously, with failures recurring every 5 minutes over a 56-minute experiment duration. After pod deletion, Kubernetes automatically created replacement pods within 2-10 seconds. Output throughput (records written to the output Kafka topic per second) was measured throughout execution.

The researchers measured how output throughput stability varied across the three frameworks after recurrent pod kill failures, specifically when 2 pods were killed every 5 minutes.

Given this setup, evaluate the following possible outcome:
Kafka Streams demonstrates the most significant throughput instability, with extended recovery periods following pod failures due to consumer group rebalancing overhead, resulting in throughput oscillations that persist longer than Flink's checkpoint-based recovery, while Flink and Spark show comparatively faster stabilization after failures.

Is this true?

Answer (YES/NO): YES